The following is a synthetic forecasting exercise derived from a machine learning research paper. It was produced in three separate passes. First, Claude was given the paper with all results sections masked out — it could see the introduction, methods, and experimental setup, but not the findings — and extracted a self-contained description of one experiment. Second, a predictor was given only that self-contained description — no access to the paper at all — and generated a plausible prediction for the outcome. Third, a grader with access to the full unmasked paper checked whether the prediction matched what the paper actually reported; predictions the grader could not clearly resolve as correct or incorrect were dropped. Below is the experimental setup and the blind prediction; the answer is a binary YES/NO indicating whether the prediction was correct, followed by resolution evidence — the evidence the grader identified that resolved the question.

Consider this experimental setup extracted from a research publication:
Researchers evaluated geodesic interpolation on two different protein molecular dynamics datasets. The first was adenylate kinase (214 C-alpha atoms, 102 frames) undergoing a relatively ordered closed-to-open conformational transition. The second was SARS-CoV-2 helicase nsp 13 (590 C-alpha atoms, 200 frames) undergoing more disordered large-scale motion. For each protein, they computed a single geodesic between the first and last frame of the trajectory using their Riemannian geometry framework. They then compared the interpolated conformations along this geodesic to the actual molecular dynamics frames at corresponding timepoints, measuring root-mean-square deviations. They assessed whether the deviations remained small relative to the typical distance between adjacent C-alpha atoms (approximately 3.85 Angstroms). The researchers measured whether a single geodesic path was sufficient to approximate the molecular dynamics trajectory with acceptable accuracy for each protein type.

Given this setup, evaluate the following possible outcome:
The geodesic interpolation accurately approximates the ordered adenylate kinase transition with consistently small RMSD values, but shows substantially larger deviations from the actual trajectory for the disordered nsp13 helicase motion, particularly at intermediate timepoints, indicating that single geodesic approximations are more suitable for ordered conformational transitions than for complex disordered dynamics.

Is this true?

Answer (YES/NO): YES